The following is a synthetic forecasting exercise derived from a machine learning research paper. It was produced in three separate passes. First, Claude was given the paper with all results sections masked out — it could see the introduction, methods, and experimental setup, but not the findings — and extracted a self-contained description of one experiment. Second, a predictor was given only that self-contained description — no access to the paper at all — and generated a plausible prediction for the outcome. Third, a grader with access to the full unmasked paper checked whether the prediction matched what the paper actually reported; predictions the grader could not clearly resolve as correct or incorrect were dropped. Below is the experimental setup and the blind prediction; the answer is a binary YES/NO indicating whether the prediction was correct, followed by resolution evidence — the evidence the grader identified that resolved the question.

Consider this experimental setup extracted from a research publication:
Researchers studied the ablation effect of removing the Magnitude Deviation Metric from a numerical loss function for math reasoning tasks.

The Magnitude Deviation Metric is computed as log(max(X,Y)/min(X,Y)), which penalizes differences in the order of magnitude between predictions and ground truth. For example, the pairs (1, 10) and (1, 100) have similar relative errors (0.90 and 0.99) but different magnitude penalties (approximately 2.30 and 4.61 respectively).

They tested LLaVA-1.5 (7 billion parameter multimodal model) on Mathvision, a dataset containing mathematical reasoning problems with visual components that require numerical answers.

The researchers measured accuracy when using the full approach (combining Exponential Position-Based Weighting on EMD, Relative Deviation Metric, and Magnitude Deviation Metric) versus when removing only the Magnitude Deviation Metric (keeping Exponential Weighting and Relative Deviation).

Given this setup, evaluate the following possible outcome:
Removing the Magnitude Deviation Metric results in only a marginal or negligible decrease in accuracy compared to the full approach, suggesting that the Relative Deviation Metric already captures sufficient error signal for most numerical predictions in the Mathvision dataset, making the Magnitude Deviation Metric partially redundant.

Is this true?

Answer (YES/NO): NO